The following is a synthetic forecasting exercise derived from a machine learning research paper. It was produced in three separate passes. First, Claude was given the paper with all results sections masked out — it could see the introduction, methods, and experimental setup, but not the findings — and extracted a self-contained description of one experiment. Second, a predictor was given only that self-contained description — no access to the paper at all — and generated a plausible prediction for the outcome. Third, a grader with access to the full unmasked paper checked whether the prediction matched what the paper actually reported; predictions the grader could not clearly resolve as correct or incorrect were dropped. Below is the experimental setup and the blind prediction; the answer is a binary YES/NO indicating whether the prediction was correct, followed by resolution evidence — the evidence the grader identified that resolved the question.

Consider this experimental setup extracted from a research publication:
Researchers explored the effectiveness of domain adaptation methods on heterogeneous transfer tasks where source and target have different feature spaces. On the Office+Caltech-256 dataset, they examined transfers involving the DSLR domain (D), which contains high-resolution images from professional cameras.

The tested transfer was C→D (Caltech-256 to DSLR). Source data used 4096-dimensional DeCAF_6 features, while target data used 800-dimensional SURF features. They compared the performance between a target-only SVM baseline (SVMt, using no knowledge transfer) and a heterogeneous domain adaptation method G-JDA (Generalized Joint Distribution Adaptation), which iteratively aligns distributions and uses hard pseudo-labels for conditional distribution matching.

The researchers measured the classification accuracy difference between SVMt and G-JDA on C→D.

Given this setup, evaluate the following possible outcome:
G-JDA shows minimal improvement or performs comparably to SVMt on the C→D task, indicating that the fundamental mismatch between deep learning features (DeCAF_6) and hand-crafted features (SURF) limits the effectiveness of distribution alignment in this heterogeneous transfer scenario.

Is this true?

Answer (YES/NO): NO